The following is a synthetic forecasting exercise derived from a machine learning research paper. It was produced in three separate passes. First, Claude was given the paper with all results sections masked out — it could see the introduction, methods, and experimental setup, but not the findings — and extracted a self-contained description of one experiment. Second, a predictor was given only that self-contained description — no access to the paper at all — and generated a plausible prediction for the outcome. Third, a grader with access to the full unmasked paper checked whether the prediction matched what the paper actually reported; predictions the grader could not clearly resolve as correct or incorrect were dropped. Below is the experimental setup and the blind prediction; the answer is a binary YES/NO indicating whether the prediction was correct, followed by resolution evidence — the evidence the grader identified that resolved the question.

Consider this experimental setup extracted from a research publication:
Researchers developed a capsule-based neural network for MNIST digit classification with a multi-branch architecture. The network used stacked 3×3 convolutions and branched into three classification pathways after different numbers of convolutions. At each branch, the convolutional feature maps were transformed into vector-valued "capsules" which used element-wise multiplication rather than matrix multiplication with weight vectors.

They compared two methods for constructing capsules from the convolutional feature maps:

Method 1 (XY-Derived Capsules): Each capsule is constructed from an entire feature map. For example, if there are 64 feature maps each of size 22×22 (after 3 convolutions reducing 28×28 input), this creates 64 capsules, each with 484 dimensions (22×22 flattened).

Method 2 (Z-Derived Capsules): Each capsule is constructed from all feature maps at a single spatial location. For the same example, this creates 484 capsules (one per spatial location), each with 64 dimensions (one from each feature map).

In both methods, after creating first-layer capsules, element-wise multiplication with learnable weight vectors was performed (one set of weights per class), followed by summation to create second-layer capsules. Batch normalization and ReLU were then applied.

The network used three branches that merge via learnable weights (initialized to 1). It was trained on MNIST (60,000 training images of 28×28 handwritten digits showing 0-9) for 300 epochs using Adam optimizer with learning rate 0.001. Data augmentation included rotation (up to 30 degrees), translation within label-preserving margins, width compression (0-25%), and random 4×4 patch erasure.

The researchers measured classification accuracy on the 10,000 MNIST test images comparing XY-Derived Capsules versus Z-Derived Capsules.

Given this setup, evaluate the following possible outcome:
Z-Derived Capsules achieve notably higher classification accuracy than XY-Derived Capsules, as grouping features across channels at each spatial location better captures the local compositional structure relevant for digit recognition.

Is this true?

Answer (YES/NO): YES